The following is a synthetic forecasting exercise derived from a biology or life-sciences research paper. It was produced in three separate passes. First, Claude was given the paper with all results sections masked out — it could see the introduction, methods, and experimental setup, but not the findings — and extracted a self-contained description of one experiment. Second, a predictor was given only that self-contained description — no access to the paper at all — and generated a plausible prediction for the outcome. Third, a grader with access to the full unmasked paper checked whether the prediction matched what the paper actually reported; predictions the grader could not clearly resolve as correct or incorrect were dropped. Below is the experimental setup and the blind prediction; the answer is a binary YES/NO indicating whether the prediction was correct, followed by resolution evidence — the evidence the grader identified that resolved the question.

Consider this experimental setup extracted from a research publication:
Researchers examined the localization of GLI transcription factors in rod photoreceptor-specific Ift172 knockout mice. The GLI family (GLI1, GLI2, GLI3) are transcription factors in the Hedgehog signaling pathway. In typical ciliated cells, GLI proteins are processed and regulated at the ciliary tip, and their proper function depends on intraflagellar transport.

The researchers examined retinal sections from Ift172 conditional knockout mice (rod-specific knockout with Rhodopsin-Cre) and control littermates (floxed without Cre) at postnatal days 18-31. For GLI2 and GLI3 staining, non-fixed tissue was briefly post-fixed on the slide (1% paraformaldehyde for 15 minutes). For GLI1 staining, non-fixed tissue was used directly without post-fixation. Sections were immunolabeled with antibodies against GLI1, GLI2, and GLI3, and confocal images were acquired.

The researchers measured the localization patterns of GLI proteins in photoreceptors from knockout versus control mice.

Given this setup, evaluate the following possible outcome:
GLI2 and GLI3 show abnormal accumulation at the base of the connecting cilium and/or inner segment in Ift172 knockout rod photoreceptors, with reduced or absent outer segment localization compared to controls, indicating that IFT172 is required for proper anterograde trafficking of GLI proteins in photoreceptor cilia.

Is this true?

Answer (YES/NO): NO